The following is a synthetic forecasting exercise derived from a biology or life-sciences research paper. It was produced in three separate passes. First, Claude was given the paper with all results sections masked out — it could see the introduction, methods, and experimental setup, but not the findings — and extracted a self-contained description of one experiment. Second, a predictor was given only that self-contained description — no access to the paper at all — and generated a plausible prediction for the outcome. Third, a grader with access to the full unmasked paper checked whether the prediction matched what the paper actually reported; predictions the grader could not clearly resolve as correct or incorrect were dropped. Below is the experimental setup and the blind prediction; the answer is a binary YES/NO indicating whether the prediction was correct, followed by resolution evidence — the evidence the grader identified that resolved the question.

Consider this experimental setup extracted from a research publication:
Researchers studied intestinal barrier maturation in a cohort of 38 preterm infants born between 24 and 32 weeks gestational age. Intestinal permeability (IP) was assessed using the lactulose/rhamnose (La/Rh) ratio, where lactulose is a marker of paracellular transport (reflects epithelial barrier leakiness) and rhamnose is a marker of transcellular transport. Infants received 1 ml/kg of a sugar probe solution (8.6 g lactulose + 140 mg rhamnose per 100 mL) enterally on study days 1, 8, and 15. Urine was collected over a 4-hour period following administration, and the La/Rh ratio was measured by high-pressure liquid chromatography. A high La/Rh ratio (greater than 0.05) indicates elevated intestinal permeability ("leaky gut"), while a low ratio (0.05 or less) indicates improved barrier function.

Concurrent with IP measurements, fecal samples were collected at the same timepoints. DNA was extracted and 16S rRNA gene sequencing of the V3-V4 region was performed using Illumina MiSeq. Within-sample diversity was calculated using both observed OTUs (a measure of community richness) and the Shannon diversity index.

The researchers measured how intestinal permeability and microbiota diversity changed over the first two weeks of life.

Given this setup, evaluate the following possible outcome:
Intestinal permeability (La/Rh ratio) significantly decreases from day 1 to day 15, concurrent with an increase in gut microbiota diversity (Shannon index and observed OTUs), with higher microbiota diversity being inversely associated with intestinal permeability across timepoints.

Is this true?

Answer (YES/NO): YES